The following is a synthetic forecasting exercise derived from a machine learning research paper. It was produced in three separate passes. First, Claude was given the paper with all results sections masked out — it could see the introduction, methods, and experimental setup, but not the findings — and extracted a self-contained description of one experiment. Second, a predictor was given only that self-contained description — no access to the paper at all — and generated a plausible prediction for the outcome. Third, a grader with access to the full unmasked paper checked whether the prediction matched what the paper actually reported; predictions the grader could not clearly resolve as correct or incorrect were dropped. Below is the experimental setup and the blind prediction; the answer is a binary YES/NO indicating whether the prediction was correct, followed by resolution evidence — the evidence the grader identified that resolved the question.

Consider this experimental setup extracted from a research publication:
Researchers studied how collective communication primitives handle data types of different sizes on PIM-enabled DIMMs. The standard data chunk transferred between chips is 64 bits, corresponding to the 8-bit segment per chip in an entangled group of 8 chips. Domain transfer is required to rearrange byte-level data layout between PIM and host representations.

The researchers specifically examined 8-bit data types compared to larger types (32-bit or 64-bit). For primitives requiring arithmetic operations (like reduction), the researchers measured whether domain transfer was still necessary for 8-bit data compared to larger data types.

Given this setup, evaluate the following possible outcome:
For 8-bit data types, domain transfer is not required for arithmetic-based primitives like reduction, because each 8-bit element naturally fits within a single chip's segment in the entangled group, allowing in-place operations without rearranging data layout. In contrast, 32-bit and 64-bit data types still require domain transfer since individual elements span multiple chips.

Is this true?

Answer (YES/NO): YES